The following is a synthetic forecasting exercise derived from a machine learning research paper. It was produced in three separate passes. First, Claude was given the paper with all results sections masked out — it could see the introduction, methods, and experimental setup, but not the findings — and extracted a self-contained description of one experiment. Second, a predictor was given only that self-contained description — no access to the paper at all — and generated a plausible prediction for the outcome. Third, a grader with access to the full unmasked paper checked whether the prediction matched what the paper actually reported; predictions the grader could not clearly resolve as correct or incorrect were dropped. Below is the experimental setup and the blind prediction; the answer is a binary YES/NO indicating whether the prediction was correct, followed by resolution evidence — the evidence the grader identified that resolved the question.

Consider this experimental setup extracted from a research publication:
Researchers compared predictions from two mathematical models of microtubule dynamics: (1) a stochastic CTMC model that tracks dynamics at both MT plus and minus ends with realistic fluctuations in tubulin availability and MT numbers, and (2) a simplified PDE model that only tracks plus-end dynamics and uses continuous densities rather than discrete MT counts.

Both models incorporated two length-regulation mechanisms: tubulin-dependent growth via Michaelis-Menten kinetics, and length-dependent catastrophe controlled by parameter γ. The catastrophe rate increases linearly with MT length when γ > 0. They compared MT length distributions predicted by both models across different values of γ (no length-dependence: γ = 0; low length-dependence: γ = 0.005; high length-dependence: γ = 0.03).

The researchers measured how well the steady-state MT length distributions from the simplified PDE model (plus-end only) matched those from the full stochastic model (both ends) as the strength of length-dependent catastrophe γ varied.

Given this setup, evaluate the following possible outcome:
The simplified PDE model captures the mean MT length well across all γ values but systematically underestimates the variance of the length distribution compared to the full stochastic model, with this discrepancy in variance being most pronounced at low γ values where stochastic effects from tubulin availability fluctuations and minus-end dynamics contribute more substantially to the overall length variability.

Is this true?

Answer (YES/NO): NO